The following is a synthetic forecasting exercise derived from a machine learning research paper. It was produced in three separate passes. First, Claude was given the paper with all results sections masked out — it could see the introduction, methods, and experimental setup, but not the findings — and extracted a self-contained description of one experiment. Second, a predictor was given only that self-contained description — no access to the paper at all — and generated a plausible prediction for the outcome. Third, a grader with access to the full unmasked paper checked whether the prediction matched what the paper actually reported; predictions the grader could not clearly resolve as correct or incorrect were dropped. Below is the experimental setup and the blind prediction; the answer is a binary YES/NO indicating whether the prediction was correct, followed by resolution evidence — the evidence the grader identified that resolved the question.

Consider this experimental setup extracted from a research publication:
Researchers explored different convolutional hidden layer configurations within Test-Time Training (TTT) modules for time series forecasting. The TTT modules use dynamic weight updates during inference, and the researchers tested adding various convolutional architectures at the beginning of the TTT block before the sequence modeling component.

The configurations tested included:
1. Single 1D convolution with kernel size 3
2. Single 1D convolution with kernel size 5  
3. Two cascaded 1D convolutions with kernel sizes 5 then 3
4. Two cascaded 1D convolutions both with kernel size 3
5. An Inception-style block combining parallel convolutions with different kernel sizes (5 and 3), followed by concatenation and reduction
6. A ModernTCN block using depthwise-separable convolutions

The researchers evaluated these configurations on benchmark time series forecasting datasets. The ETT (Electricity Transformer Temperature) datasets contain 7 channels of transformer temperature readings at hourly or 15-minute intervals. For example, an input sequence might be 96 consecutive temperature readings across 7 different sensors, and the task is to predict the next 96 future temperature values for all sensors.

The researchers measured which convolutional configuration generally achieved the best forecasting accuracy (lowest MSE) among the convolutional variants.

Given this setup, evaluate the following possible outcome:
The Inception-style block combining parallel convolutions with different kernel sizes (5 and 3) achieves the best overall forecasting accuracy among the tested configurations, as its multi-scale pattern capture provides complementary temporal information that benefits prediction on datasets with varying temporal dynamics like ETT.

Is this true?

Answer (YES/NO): NO